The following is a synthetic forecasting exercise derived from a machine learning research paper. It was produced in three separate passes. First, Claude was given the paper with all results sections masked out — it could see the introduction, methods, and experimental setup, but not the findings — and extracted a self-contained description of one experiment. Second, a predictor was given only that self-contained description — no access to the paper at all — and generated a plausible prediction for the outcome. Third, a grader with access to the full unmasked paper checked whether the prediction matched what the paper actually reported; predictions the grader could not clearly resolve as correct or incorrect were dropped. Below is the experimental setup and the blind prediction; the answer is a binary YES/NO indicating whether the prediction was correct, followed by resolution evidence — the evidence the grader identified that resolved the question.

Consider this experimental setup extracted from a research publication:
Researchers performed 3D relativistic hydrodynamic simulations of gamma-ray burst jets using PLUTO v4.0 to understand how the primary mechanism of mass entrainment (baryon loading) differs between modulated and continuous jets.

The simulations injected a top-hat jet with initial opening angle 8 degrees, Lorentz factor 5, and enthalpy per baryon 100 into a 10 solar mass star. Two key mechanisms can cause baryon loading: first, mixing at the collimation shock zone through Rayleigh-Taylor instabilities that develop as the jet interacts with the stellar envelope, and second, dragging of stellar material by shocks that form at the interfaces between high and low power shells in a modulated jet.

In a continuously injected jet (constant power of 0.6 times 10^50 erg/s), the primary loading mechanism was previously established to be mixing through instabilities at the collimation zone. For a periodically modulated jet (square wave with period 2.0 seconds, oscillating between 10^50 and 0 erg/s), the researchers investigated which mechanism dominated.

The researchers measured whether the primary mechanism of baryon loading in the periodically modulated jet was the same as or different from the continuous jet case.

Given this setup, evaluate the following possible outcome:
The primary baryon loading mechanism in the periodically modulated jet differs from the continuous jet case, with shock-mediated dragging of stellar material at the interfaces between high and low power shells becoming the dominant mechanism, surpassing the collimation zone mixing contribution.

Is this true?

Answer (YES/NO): YES